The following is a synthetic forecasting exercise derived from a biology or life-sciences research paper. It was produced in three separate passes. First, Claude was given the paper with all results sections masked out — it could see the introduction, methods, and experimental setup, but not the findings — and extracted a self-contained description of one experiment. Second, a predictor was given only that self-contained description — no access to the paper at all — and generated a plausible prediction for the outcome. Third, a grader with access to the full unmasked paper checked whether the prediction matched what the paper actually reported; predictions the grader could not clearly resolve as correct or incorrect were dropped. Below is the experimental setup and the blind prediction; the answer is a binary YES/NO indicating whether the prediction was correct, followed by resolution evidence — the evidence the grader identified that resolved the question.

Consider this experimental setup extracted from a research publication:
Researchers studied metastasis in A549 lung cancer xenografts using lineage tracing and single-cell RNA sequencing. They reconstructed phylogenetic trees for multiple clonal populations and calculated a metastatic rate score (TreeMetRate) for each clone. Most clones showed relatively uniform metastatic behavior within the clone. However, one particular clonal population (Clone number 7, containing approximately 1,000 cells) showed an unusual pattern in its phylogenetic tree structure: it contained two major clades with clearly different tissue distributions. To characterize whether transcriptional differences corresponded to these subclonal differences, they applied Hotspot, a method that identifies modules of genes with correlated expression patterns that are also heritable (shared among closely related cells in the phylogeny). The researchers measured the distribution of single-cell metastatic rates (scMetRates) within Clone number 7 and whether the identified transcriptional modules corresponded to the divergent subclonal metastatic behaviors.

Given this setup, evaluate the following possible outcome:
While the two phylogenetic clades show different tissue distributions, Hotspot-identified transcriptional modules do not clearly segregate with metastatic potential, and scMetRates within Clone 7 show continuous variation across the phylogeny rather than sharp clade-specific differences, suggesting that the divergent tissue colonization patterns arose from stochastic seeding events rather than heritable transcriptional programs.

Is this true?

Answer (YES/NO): NO